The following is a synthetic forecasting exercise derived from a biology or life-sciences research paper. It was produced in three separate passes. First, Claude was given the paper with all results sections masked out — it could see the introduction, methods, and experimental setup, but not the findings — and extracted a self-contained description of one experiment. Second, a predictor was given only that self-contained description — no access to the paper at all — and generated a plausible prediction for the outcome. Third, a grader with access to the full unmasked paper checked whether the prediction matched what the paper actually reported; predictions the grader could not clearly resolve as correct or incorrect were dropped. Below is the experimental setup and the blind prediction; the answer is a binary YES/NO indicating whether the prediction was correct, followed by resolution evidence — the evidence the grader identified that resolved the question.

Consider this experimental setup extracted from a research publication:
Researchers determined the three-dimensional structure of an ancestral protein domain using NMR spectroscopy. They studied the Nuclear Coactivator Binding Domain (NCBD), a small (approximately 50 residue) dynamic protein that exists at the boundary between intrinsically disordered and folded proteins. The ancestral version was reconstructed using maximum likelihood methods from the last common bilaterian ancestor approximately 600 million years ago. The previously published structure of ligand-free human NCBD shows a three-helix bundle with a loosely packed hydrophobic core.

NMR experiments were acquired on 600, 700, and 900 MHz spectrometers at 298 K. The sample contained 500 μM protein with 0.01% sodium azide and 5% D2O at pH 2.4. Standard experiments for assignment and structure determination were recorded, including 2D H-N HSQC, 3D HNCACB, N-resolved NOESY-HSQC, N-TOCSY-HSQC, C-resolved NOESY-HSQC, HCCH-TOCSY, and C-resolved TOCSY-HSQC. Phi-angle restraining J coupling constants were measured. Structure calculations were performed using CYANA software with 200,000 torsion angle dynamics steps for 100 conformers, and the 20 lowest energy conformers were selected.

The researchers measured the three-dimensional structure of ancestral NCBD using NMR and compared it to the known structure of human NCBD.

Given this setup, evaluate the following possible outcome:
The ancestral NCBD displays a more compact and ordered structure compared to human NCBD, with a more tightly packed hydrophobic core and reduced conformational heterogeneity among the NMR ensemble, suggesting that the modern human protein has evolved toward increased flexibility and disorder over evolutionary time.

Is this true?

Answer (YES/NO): NO